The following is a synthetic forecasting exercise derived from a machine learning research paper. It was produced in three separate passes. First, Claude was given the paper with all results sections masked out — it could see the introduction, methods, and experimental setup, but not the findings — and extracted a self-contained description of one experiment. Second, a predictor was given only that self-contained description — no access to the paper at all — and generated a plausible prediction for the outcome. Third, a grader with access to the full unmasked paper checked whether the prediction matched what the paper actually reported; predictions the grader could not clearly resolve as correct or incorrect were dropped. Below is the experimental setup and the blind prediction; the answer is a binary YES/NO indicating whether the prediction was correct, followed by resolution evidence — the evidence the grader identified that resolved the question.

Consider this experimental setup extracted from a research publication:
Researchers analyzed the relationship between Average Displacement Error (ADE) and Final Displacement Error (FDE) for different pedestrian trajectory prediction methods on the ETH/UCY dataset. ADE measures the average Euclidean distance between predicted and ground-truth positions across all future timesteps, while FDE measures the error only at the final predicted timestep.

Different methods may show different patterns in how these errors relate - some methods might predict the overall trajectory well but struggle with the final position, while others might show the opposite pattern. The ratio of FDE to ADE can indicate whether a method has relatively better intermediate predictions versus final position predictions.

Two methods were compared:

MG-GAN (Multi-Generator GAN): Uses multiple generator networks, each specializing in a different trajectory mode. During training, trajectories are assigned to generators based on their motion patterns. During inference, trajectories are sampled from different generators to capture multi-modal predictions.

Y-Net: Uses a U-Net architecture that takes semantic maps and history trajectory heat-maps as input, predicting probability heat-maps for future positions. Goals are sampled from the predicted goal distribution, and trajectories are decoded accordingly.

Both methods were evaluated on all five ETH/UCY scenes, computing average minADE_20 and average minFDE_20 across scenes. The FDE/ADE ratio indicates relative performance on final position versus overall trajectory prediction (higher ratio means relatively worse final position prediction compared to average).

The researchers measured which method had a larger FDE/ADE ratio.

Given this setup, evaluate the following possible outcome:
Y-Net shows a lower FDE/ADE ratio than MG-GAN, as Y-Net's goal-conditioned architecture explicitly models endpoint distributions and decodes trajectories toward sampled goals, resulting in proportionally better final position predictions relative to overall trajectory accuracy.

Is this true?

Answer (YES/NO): YES